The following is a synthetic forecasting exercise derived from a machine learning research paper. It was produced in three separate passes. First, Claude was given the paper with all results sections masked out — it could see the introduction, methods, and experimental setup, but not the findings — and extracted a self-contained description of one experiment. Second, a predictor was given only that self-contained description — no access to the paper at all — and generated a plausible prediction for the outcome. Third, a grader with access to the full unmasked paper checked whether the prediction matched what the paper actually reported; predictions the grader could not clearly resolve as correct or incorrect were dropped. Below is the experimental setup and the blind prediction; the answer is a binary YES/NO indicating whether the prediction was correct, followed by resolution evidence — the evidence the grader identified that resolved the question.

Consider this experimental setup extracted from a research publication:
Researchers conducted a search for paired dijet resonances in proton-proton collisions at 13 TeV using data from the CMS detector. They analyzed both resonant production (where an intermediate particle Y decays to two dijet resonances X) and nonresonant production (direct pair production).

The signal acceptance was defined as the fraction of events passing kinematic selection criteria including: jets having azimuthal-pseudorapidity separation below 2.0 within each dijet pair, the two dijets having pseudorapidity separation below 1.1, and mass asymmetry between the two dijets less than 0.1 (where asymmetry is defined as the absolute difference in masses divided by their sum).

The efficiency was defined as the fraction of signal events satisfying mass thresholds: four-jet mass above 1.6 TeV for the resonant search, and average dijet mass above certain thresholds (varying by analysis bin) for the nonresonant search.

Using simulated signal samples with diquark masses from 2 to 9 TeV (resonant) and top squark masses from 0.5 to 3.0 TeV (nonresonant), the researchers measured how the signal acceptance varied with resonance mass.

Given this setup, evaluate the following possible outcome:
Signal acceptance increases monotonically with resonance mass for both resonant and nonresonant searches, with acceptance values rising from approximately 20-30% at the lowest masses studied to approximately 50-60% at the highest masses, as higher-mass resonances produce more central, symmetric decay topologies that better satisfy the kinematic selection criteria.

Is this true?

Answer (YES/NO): NO